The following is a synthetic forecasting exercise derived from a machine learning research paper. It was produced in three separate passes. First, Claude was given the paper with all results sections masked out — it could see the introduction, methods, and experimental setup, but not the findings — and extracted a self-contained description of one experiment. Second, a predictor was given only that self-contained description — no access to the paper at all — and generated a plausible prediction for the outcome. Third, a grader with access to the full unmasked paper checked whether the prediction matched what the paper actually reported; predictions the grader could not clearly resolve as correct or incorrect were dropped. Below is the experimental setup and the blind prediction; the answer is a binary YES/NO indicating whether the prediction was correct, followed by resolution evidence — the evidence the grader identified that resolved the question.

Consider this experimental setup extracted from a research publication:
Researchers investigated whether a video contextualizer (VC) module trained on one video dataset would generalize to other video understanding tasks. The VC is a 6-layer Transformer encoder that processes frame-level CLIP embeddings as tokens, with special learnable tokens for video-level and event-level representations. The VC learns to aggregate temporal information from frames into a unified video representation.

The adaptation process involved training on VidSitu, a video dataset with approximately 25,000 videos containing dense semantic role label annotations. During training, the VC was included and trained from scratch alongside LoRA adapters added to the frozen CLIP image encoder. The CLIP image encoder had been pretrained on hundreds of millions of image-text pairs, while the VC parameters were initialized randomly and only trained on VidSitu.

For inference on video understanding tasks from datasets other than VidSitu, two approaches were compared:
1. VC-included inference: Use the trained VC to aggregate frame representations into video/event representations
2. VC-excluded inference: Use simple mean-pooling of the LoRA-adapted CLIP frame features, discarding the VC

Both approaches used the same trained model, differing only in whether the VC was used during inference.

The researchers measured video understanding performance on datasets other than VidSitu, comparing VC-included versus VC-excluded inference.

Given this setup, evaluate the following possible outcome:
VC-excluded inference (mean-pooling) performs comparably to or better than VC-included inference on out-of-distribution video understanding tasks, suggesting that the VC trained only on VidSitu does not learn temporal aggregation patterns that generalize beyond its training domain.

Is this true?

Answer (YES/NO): YES